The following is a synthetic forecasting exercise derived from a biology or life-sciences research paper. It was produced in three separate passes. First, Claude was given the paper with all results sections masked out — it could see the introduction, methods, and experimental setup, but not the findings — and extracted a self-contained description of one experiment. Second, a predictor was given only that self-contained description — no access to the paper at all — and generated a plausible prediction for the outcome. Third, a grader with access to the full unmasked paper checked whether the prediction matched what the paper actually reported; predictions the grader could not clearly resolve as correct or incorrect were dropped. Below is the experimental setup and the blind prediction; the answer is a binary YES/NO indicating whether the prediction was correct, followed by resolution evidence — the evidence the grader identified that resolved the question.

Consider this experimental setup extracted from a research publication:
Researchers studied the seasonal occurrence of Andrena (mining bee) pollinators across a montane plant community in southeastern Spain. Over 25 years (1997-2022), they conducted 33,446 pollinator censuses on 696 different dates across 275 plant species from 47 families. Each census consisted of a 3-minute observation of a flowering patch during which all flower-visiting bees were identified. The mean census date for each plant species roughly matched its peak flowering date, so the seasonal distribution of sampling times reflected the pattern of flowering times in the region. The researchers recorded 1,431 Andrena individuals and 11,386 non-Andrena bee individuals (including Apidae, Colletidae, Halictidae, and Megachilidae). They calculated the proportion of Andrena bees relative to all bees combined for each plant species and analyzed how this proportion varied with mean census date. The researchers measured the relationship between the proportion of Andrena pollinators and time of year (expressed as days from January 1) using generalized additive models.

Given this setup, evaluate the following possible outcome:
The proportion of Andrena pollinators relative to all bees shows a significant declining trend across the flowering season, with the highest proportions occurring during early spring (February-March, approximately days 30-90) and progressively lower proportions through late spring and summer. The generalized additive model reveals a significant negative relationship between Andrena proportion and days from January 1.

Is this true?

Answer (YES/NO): NO